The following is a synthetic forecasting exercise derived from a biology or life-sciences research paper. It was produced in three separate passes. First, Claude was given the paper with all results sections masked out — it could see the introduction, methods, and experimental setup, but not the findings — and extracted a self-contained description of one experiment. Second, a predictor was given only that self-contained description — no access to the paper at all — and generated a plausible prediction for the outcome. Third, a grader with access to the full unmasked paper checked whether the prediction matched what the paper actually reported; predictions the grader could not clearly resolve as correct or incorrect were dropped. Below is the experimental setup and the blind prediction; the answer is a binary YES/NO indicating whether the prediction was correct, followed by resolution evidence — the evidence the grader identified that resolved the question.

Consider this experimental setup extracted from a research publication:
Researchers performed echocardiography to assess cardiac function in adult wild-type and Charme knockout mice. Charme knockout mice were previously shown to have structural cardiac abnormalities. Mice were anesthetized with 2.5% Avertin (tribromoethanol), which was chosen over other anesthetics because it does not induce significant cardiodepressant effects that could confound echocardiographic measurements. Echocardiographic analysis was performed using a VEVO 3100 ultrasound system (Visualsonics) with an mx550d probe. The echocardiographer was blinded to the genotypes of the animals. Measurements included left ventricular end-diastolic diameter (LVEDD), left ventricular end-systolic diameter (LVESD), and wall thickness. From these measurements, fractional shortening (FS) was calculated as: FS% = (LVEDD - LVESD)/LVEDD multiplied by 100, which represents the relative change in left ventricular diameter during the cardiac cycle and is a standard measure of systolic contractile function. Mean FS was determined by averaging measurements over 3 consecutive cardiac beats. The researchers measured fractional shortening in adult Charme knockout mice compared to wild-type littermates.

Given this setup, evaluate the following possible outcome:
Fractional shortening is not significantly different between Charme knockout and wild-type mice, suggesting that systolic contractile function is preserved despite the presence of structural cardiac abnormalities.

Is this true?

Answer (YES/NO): NO